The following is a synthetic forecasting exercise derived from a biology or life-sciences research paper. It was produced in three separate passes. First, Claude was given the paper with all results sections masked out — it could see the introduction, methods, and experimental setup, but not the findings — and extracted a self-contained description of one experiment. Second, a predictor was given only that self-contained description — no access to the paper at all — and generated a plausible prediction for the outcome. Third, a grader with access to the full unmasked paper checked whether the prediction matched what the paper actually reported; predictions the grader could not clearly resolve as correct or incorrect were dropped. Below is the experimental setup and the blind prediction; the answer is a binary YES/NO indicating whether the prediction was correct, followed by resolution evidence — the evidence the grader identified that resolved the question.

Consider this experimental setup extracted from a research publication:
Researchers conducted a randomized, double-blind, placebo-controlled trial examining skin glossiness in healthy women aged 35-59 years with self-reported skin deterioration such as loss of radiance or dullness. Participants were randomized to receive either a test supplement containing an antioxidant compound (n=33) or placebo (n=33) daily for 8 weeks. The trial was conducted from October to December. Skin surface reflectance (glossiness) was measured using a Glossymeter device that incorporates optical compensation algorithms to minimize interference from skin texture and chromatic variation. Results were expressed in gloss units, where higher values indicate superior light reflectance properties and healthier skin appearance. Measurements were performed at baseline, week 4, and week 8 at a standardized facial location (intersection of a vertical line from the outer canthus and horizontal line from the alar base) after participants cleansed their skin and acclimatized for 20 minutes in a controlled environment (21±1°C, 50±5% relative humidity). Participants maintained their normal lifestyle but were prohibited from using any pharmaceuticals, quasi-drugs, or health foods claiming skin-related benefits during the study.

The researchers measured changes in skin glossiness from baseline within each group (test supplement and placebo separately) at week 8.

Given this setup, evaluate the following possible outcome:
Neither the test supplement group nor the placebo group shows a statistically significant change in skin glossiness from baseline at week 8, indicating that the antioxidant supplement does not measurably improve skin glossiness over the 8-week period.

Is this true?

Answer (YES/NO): NO